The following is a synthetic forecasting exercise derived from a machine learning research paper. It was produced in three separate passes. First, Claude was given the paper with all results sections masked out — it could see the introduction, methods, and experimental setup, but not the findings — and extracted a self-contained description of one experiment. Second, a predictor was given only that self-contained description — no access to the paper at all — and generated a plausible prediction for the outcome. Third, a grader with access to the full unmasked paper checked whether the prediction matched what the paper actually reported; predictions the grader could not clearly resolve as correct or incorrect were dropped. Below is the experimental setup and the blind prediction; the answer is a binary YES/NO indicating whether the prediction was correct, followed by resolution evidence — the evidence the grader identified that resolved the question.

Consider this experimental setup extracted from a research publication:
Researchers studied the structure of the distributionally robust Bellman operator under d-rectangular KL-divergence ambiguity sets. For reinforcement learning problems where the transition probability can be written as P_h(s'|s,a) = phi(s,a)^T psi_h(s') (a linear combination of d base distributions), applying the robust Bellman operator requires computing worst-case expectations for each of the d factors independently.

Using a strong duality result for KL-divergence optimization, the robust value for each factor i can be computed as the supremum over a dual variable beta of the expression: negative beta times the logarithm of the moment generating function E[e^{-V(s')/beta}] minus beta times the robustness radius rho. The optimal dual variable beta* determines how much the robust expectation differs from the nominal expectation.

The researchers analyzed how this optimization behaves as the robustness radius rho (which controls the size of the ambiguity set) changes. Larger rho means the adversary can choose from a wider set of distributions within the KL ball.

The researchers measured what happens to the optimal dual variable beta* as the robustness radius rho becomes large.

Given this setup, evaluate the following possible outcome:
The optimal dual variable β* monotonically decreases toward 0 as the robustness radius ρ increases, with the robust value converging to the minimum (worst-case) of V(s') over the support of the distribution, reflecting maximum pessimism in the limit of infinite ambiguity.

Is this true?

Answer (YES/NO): NO